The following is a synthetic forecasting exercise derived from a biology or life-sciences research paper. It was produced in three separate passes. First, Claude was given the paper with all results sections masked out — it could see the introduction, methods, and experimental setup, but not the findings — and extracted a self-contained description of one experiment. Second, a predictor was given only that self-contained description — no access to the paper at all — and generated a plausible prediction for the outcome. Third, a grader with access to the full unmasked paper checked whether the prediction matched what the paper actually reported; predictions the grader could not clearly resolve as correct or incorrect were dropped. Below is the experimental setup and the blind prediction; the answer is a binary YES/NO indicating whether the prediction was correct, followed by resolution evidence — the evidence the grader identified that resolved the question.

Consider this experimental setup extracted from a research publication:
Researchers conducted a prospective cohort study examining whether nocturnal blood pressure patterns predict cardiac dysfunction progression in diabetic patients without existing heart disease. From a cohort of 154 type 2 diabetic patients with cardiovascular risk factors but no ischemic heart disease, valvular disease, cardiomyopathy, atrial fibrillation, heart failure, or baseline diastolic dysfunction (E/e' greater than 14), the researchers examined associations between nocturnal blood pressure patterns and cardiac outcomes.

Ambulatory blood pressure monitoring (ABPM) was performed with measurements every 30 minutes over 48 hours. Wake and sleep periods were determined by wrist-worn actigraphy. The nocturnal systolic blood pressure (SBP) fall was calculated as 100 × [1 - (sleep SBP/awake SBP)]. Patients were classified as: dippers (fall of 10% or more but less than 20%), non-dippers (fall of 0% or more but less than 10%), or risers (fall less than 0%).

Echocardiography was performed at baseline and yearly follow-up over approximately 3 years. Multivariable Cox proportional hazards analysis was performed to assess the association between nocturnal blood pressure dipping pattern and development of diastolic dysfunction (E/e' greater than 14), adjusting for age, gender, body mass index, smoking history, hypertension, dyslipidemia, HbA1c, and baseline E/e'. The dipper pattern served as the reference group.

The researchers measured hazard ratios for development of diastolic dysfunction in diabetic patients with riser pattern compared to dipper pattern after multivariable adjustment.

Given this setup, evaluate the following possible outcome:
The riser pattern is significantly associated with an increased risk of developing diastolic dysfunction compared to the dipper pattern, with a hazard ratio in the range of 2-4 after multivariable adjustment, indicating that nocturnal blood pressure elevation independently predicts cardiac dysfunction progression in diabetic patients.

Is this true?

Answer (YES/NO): YES